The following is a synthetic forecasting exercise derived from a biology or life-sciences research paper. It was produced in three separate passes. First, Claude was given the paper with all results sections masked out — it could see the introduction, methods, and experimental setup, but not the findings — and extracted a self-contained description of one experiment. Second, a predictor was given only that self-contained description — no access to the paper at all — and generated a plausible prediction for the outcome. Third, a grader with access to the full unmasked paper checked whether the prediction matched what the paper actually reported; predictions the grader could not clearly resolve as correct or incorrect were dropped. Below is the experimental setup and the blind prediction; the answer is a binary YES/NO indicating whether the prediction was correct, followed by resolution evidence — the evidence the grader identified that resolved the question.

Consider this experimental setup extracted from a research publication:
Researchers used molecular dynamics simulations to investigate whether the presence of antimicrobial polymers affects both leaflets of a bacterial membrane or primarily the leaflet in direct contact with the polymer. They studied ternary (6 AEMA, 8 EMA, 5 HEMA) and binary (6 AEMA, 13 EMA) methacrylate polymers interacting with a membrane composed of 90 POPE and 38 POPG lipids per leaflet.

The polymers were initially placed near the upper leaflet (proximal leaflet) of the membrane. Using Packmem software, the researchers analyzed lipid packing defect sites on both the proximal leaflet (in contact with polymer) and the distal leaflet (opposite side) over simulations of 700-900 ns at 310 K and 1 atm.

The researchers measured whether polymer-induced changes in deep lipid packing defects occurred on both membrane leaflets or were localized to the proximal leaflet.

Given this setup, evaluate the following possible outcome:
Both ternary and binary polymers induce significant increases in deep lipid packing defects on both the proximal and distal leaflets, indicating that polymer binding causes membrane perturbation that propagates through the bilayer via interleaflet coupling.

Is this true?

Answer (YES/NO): NO